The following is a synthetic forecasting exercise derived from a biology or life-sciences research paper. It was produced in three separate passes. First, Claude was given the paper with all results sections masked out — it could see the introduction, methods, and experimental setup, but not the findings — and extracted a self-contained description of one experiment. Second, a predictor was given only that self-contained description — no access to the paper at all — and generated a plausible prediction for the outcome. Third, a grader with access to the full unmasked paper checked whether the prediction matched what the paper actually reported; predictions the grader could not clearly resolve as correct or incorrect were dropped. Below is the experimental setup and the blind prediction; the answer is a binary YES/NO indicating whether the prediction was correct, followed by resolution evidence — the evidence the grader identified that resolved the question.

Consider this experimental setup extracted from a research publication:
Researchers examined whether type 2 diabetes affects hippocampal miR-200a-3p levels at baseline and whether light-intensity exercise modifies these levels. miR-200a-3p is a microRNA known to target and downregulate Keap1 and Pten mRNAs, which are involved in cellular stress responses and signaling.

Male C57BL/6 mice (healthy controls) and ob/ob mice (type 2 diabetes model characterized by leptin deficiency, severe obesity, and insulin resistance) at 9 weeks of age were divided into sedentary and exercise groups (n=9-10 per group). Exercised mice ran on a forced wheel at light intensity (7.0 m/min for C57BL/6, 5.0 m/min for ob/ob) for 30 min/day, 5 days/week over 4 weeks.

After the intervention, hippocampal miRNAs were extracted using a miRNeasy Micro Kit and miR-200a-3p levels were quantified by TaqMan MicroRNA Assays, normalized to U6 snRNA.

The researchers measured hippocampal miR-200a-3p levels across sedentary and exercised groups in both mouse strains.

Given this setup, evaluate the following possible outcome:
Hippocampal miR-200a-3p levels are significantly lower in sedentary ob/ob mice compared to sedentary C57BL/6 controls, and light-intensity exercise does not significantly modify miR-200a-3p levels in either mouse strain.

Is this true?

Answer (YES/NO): NO